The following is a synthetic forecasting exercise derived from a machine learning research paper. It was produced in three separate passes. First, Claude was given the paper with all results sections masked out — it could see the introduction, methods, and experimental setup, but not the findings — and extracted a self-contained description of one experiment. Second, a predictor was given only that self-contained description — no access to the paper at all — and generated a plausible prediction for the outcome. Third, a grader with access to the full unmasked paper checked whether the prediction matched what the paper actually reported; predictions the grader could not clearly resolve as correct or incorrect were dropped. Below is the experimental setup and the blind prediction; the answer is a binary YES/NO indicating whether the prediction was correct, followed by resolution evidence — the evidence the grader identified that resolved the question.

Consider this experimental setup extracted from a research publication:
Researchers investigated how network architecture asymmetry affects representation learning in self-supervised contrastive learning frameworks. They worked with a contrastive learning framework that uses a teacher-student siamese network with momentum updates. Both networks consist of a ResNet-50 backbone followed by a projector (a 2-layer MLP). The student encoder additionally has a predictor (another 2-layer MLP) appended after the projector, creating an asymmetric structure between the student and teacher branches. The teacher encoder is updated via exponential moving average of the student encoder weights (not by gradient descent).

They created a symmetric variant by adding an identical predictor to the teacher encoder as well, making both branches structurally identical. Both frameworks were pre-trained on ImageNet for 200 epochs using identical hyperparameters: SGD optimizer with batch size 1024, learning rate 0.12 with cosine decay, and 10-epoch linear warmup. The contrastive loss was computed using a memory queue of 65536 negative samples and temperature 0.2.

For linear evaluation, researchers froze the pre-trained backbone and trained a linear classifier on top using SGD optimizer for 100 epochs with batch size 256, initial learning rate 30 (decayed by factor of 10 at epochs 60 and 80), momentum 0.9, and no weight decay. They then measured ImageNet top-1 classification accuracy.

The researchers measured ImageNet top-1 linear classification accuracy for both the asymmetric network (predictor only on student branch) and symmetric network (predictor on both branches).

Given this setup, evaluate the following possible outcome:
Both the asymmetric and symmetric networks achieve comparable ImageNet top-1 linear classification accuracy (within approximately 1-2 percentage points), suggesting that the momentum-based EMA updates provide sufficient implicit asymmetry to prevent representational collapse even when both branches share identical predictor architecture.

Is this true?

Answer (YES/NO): NO